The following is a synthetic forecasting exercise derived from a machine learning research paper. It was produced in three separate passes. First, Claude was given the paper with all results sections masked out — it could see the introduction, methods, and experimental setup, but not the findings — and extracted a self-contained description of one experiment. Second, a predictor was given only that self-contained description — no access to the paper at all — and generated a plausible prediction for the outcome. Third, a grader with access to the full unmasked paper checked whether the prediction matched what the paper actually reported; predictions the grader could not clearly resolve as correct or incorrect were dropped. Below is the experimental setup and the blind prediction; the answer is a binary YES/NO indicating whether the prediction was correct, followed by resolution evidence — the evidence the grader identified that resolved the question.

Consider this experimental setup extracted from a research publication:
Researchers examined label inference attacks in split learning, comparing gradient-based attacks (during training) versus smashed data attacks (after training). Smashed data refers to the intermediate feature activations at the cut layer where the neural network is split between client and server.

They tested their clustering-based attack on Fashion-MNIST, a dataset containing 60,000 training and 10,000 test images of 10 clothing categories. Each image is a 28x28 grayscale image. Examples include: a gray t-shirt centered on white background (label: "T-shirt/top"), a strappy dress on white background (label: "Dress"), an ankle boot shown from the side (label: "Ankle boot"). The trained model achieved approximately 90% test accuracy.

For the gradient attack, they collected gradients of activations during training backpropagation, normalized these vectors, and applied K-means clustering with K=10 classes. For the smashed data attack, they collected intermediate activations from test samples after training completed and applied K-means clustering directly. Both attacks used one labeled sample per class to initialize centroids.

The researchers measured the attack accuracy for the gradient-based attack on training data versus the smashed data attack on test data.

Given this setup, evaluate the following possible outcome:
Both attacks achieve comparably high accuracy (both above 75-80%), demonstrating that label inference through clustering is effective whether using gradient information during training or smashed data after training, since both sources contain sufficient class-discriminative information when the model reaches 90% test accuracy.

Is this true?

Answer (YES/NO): NO